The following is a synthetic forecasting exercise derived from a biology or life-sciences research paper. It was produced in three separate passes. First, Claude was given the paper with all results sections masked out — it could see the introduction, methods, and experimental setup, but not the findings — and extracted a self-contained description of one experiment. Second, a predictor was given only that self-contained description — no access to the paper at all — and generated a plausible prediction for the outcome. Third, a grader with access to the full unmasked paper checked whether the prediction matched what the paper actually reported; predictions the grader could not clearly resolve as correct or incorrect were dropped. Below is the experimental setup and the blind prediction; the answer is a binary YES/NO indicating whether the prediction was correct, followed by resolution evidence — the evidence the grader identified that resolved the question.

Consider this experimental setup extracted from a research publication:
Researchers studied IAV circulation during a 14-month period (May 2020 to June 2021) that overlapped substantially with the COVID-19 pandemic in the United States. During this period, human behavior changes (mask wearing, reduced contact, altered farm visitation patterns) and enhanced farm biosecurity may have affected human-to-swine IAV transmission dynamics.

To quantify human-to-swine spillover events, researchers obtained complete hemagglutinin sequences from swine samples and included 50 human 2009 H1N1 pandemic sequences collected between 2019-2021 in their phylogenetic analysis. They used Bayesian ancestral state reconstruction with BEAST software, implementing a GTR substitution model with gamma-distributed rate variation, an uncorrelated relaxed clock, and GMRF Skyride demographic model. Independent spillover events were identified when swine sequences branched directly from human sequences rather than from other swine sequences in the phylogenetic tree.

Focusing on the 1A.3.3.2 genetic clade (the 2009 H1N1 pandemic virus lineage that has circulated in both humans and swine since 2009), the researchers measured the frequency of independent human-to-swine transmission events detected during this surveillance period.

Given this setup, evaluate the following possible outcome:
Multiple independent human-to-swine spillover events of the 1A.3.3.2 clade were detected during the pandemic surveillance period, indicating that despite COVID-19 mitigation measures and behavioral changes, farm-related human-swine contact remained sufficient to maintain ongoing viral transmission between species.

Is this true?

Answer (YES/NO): YES